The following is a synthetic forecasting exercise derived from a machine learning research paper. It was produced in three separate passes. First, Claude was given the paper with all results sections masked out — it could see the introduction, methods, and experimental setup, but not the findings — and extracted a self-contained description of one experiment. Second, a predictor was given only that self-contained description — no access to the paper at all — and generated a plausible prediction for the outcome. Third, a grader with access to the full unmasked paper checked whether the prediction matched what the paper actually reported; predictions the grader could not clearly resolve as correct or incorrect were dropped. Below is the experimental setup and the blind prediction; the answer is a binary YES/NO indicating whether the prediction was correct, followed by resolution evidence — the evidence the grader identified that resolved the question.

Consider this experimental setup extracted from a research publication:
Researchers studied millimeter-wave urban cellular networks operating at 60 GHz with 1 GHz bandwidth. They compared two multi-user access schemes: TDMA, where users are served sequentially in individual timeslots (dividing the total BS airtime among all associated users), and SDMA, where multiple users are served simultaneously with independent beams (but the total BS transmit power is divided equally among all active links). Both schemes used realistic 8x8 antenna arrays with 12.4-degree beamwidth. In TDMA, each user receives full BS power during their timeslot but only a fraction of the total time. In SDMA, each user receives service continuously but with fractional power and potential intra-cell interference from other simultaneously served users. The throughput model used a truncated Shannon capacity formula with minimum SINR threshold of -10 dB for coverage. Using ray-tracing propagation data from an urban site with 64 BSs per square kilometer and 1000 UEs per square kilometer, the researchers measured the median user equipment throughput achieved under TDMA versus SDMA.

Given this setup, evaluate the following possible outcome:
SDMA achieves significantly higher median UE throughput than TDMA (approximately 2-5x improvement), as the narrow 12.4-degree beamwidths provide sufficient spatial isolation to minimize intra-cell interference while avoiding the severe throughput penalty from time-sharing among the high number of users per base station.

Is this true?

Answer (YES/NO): NO